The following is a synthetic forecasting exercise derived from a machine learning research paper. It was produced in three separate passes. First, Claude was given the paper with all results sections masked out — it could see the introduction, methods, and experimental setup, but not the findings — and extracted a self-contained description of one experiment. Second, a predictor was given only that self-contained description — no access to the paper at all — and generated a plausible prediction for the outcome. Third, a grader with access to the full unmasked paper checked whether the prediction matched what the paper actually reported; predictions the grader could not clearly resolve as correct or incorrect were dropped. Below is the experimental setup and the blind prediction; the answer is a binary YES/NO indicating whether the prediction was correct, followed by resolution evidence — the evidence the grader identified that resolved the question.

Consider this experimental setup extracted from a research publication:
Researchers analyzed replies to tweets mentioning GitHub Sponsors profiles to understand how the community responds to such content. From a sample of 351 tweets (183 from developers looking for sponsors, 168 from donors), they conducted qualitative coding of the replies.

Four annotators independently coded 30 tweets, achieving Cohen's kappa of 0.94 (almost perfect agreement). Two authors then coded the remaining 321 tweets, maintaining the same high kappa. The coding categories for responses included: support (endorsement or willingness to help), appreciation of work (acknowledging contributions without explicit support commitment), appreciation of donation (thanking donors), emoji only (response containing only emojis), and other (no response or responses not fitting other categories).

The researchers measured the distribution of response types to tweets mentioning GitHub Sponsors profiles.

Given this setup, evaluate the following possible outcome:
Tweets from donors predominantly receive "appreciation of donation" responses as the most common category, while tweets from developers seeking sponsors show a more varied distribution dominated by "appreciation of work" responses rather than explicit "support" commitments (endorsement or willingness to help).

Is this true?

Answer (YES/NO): NO